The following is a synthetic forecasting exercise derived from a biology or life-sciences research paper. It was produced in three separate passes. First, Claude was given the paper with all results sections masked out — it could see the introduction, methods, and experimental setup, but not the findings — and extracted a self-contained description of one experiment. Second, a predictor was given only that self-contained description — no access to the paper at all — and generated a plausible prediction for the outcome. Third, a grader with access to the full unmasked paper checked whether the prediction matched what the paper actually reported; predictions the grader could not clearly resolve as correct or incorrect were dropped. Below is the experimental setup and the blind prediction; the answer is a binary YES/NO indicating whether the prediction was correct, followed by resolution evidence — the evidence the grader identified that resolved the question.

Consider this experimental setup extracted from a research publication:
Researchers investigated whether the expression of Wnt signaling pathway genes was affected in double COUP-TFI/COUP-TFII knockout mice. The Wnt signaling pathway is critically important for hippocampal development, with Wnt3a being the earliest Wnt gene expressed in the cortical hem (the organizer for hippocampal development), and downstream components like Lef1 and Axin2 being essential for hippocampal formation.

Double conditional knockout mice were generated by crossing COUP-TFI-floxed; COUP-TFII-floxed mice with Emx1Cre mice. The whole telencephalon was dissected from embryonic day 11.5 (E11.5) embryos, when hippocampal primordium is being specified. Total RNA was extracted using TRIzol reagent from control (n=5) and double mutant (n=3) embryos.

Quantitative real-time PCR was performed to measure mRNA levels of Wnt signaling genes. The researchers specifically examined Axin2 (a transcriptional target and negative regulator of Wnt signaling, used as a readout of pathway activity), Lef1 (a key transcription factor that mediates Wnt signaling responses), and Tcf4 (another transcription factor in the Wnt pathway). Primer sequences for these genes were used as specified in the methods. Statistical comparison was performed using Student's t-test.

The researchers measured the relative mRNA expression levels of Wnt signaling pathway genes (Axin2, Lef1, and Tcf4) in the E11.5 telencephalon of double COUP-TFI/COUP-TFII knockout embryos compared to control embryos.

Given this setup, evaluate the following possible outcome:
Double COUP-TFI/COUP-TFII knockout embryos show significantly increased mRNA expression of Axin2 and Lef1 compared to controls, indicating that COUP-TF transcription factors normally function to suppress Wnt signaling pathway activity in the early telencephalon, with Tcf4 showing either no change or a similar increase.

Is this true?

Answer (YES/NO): NO